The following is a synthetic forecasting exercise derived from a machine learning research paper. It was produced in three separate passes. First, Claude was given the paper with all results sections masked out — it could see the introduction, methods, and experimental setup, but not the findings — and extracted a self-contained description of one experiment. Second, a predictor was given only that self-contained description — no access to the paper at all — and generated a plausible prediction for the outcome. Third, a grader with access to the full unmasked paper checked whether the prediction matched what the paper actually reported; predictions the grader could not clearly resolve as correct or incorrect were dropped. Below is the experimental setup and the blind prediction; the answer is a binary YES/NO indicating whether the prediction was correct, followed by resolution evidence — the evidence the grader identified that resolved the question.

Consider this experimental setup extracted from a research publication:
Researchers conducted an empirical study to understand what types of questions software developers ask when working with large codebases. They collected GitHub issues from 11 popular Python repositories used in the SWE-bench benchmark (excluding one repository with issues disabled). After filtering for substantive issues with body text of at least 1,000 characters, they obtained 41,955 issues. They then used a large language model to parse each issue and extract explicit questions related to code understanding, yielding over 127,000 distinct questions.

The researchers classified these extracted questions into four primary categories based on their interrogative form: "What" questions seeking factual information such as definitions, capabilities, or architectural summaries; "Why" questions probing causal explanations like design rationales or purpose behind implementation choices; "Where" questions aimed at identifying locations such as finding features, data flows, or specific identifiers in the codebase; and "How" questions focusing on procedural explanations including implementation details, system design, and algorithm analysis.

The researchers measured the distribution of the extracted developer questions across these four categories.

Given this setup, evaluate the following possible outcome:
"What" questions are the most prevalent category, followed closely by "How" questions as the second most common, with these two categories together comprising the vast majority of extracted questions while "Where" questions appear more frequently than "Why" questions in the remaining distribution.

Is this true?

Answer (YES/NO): NO